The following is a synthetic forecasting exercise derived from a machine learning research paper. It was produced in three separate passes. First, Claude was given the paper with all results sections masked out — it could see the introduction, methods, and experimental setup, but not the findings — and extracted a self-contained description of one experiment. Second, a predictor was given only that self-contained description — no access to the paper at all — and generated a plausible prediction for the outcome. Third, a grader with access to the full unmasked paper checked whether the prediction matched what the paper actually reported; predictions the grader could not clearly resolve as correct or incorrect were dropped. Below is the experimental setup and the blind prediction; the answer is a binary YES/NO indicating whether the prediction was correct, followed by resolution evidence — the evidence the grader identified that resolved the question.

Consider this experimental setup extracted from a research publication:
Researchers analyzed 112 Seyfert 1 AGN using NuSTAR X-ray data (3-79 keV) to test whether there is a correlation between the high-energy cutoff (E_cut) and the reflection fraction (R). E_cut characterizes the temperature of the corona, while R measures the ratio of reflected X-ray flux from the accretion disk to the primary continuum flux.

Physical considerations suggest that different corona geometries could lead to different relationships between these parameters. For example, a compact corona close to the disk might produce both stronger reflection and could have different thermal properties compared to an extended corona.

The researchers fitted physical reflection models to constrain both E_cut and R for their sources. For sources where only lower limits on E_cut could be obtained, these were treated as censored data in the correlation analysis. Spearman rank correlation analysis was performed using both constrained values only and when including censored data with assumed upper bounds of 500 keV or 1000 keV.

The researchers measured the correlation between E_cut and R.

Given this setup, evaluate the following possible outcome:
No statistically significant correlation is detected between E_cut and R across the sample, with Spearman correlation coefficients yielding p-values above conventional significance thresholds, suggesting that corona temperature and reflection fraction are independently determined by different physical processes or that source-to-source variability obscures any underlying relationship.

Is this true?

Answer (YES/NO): YES